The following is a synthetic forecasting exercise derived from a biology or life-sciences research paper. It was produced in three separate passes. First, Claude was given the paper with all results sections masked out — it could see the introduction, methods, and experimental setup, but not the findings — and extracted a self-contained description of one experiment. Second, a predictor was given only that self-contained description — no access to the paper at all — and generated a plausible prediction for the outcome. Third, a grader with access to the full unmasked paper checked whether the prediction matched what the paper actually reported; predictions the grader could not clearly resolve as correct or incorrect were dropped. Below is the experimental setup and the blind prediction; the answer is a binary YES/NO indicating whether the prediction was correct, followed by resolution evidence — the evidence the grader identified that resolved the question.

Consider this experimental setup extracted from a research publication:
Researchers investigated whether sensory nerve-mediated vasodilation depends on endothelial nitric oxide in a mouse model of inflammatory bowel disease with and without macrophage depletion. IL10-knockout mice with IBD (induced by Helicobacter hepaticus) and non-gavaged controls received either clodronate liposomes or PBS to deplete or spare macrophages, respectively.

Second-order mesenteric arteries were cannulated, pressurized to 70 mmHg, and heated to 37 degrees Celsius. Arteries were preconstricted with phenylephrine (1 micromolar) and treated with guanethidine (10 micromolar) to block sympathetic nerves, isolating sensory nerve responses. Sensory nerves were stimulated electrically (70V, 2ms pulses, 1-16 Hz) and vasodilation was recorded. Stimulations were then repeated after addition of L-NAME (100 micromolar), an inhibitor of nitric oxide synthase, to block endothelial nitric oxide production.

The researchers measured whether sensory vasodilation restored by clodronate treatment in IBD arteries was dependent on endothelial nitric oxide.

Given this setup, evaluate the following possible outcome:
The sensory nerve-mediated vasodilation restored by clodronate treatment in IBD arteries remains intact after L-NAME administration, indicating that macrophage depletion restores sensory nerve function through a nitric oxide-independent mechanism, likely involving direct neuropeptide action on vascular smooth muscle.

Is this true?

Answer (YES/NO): YES